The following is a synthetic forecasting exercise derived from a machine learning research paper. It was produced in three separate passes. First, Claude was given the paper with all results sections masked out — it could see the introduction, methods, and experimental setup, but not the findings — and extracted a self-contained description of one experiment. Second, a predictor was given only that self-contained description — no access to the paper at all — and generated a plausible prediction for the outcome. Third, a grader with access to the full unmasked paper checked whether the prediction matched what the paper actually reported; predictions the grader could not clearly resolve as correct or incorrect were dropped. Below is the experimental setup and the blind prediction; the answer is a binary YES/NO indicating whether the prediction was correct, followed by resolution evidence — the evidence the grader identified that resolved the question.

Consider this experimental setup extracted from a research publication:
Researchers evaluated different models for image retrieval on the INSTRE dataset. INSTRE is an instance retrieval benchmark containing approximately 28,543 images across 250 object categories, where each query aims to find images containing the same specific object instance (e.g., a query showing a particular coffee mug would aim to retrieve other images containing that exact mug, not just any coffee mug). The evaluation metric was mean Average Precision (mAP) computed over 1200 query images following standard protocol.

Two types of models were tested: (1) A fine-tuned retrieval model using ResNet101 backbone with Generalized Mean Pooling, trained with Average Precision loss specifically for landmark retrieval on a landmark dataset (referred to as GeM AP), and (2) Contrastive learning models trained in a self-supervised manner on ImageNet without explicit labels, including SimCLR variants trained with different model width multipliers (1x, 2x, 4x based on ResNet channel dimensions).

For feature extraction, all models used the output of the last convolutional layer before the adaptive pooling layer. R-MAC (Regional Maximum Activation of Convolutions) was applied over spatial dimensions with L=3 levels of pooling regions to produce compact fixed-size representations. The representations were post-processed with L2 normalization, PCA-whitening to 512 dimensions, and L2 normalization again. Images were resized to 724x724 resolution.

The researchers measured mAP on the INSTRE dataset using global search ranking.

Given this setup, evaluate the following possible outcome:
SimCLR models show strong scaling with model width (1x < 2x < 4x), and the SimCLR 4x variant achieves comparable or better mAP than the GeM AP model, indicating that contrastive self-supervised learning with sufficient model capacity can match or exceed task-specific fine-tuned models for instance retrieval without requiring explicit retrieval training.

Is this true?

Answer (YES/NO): YES